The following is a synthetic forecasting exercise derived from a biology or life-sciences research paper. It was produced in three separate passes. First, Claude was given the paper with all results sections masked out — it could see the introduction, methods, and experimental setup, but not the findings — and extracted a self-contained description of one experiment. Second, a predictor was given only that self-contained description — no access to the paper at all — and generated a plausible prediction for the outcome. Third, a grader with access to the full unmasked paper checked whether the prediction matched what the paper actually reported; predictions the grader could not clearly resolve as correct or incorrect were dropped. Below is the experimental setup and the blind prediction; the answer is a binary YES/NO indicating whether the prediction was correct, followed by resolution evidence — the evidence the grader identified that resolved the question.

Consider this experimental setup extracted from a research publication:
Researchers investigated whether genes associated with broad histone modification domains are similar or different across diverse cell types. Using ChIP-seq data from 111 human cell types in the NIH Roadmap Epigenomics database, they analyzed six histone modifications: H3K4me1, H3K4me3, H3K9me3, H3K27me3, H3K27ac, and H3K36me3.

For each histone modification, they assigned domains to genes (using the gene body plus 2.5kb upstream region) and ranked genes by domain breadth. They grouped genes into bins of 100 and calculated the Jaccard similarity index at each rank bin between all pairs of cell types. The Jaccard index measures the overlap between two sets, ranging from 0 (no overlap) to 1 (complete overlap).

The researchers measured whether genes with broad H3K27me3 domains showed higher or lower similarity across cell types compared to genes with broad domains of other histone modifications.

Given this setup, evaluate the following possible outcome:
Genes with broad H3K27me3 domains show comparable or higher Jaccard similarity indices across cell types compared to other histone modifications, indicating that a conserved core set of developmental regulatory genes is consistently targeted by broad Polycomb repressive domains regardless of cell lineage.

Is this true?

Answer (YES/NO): YES